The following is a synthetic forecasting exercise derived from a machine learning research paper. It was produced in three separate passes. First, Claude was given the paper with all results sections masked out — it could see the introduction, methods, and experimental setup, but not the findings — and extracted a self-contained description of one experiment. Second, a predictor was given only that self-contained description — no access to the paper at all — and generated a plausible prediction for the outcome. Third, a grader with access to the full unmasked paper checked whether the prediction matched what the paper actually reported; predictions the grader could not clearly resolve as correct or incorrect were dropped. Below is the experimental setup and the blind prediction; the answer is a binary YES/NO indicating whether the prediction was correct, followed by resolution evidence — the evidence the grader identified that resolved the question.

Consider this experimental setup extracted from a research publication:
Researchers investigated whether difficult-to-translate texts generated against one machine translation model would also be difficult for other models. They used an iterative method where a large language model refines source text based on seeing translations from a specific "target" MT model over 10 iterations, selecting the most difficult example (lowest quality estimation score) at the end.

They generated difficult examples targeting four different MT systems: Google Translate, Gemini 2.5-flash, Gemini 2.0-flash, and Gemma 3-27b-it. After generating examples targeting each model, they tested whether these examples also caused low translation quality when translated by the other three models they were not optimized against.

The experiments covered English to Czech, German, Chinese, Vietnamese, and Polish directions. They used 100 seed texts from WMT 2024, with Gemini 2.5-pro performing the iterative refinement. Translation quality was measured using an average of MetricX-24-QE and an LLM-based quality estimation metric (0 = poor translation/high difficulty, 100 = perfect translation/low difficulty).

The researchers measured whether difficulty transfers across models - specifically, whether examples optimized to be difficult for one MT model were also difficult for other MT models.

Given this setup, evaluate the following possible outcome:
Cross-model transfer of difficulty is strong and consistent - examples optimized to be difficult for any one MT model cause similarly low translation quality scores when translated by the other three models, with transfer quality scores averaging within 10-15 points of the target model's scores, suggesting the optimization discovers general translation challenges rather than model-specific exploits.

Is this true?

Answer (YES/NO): NO